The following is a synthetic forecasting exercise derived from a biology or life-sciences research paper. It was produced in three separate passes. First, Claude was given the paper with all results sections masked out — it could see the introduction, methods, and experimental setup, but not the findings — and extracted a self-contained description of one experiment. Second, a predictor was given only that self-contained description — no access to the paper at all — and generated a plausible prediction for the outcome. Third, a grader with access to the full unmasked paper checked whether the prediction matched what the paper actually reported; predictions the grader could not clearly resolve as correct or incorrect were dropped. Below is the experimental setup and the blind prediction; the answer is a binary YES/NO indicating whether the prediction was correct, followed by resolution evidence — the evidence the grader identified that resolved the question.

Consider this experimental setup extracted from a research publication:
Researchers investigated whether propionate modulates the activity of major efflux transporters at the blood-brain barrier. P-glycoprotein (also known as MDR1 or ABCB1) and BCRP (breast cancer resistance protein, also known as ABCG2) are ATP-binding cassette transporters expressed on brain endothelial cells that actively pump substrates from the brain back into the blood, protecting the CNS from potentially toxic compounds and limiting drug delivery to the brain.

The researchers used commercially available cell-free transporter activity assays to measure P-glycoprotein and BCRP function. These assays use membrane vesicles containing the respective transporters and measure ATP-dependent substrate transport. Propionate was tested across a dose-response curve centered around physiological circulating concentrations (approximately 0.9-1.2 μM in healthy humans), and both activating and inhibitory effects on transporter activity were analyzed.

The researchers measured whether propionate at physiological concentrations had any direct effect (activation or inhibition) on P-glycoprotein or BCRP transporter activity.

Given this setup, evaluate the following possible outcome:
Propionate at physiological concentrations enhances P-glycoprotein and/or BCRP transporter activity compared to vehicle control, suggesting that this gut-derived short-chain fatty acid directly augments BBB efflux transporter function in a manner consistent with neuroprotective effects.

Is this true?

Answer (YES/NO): NO